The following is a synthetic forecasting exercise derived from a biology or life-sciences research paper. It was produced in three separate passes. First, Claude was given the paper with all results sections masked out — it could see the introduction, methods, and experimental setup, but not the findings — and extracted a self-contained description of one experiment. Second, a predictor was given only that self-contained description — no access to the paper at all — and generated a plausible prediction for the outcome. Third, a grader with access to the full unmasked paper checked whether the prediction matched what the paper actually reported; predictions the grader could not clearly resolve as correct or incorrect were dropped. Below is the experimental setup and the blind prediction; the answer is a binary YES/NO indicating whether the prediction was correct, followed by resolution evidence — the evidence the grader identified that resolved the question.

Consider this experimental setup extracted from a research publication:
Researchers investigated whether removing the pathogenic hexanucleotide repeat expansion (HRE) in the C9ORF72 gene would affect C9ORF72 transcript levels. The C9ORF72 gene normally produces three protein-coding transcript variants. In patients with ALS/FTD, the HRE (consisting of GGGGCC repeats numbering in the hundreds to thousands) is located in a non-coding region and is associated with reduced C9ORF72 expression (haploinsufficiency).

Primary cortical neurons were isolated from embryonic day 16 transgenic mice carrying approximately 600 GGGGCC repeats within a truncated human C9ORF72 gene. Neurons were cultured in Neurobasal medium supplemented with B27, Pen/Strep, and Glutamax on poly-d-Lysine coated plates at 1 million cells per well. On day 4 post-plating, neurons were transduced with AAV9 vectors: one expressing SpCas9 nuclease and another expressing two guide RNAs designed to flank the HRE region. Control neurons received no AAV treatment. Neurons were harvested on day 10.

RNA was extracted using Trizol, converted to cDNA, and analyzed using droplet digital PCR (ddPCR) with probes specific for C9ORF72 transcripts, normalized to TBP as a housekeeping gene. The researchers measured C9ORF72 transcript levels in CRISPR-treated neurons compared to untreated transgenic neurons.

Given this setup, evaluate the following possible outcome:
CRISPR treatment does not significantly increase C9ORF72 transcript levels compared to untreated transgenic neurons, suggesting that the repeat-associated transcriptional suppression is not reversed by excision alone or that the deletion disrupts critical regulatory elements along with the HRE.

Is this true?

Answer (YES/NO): YES